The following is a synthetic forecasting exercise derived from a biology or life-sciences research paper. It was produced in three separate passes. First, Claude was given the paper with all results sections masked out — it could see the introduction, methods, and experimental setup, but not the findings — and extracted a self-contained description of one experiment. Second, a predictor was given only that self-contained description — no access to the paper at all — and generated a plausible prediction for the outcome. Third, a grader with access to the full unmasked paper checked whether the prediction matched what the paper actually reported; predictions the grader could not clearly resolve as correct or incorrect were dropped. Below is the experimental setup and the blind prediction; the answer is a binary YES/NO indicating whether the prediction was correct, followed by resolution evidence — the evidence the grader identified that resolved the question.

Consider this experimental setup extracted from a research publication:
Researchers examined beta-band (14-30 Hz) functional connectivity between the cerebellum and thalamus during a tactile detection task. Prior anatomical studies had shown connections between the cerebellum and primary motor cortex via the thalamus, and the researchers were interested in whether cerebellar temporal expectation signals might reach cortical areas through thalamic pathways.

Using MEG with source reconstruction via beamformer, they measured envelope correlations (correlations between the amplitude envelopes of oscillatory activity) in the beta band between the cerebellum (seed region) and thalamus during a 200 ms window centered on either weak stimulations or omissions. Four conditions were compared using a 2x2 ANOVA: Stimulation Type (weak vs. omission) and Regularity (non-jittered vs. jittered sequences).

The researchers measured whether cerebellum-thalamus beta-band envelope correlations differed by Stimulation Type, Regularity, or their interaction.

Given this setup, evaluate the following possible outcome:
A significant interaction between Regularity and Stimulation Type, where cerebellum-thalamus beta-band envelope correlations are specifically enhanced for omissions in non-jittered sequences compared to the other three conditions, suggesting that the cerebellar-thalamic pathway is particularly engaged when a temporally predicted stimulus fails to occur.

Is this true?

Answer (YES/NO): NO